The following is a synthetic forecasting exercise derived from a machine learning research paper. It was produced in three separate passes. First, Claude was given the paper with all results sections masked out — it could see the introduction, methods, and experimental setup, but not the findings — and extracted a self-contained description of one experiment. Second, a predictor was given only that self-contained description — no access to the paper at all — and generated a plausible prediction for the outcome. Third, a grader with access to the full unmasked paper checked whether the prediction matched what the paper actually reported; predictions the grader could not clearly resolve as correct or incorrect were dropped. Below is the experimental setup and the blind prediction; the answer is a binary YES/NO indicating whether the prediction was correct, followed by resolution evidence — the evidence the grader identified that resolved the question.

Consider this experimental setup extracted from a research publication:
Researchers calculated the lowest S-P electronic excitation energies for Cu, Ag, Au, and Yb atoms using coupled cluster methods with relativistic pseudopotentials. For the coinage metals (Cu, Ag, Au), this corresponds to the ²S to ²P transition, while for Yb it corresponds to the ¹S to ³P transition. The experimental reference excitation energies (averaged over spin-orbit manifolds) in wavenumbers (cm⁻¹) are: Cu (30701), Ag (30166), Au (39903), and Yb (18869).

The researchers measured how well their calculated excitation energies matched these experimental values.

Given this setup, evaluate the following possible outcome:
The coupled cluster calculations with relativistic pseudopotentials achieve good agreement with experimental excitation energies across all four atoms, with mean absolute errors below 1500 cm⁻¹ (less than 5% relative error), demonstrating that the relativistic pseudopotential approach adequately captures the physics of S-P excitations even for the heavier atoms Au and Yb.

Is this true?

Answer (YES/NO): NO